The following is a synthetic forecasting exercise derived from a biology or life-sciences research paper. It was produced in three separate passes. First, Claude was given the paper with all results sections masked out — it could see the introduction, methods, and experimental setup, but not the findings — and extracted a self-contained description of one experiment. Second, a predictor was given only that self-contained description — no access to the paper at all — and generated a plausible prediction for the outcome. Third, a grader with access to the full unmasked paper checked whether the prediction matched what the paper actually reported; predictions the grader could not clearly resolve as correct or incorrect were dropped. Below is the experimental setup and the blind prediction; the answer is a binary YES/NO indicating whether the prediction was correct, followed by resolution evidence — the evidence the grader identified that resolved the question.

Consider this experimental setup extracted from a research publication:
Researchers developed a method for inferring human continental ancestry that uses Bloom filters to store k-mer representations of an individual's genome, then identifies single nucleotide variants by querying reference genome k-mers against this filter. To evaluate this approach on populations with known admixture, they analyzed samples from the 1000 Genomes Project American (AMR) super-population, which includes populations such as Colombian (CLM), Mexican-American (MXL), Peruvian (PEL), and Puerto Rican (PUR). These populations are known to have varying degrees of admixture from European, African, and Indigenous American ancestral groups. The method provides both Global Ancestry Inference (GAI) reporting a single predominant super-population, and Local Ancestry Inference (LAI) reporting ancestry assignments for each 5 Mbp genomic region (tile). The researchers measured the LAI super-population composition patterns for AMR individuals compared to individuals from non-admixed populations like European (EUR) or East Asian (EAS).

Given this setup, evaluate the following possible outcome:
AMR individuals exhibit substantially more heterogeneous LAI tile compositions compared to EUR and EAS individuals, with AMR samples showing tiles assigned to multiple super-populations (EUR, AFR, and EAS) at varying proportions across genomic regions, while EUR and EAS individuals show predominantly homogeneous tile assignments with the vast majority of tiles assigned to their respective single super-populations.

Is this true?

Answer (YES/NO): NO